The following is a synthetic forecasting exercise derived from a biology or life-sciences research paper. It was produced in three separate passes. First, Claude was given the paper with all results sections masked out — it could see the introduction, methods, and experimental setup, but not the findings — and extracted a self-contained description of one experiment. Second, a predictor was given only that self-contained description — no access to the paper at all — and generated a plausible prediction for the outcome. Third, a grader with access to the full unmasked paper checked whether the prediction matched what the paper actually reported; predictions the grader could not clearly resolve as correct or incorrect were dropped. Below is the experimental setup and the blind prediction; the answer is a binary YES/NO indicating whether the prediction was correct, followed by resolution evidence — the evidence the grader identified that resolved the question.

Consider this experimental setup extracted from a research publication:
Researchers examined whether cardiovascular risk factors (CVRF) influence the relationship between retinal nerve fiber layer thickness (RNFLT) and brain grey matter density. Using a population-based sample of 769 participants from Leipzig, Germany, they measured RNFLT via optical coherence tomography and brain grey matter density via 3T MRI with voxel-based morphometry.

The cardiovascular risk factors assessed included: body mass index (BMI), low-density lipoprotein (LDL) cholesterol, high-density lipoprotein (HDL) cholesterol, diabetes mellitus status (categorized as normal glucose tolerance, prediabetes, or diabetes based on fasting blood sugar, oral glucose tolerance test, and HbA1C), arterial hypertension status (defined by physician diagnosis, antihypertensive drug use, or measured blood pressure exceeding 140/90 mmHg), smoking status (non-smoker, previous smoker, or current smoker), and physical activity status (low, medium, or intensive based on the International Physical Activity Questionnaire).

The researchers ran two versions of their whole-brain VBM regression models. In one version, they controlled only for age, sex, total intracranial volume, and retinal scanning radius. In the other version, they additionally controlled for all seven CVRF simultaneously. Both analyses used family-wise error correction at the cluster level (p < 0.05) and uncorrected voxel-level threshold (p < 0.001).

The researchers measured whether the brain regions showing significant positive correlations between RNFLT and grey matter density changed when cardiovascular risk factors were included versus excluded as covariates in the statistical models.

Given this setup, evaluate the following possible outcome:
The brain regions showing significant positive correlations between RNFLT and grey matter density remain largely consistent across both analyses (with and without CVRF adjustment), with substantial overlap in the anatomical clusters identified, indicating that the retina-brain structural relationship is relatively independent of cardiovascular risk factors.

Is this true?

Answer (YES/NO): YES